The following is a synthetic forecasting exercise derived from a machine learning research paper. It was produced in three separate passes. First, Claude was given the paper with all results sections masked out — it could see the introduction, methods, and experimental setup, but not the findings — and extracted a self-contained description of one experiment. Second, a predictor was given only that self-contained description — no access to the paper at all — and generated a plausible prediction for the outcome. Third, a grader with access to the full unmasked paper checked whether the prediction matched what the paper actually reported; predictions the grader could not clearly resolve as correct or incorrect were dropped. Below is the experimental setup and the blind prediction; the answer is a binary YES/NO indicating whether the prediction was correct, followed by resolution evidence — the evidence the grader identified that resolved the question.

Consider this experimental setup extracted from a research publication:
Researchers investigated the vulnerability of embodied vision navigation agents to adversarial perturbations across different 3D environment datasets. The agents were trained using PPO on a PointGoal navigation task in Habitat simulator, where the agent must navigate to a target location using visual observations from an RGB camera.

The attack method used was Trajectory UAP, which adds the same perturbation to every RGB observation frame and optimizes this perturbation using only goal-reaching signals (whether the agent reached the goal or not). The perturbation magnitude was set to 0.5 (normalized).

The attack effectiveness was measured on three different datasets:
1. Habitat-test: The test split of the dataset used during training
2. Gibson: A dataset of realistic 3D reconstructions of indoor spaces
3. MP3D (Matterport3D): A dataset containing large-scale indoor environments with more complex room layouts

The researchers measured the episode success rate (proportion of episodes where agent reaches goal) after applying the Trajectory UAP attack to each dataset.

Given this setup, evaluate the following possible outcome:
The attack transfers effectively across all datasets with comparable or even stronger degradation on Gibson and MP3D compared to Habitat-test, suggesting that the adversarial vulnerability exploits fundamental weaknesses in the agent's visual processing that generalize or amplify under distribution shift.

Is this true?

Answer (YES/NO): YES